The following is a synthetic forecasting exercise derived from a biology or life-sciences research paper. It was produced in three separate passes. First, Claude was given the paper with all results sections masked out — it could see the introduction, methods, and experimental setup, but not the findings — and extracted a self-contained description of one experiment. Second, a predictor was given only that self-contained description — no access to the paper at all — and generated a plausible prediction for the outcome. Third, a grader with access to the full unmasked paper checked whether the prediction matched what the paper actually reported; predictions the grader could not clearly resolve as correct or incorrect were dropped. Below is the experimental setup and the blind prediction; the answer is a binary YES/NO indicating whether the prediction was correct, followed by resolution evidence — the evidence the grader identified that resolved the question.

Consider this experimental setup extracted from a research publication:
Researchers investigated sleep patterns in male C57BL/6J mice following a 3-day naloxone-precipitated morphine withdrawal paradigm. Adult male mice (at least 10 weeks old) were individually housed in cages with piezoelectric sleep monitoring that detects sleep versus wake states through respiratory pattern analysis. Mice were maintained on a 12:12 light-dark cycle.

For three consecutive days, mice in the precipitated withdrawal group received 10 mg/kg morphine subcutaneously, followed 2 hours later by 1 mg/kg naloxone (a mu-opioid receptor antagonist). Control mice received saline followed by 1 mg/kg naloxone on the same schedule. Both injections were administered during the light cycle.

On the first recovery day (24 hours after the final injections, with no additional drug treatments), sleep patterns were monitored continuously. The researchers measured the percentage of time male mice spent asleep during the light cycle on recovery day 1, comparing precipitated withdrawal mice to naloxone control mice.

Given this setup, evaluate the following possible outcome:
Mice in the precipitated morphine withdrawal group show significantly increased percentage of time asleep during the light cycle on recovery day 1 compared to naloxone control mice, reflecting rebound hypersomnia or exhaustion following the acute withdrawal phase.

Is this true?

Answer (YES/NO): NO